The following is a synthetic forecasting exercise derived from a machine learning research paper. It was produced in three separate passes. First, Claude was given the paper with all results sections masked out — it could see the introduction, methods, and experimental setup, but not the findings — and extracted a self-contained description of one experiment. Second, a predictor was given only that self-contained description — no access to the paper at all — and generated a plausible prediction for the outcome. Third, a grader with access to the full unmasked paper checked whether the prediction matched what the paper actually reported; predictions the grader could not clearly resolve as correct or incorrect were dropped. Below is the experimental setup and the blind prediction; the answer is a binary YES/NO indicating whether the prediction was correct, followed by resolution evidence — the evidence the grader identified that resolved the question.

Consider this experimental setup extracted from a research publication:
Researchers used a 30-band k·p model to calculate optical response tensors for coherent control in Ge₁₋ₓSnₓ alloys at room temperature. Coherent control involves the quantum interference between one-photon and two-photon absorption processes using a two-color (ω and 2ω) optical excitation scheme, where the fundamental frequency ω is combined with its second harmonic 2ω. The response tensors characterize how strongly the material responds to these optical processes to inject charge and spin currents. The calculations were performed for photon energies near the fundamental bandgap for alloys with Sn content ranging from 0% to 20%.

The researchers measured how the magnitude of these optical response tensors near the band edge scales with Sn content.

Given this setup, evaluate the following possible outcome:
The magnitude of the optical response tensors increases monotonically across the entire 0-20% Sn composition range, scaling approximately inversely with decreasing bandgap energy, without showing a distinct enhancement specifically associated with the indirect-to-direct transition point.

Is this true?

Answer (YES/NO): NO